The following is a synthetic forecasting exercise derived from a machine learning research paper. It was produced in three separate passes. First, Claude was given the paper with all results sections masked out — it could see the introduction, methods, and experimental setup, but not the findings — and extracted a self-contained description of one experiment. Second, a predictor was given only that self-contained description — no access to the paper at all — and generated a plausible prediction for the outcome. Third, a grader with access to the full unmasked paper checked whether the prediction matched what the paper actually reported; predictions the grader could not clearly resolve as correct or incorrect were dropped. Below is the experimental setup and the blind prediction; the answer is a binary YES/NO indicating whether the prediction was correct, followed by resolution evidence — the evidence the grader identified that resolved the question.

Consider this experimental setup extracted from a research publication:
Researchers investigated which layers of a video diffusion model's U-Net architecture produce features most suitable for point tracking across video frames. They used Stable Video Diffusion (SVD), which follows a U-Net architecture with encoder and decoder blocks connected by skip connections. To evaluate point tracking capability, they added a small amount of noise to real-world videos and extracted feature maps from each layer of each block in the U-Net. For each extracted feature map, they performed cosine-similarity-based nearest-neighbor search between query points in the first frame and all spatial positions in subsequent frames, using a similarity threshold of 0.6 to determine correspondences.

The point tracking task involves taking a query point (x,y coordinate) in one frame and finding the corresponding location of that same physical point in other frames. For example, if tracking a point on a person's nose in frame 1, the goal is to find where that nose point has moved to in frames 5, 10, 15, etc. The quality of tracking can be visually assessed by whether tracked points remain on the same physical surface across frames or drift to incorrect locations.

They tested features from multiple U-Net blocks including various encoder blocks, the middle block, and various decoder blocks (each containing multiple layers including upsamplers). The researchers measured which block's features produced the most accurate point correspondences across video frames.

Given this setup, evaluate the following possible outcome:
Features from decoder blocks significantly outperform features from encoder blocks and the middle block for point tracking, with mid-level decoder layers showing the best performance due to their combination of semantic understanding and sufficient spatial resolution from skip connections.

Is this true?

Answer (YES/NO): NO